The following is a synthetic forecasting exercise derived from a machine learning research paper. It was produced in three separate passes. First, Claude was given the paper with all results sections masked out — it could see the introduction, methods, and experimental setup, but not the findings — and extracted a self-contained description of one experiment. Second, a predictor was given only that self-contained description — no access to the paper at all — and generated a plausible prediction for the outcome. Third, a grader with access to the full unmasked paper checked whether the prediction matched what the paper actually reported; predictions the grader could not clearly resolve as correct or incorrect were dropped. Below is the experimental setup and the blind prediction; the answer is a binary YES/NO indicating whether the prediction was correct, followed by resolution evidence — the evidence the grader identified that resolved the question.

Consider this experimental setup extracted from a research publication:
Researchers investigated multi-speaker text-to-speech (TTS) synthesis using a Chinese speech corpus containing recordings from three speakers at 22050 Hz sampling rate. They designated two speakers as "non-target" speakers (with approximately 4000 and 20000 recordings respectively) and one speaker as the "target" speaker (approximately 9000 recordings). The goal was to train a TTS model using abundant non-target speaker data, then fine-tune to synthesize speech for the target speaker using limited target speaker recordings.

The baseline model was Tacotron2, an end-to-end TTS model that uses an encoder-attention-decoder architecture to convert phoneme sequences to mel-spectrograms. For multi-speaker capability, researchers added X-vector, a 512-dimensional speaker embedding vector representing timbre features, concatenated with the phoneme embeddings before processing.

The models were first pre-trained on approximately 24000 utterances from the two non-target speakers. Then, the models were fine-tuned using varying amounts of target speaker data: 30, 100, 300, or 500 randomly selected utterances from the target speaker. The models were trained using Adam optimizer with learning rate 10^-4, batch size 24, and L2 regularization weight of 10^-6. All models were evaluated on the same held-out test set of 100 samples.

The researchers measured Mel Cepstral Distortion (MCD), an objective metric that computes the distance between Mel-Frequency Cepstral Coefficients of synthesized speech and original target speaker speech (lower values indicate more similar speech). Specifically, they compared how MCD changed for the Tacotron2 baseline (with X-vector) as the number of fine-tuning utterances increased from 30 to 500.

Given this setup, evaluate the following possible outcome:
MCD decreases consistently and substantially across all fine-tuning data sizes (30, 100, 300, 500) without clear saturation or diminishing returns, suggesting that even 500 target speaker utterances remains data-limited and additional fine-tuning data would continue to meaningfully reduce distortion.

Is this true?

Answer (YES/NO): NO